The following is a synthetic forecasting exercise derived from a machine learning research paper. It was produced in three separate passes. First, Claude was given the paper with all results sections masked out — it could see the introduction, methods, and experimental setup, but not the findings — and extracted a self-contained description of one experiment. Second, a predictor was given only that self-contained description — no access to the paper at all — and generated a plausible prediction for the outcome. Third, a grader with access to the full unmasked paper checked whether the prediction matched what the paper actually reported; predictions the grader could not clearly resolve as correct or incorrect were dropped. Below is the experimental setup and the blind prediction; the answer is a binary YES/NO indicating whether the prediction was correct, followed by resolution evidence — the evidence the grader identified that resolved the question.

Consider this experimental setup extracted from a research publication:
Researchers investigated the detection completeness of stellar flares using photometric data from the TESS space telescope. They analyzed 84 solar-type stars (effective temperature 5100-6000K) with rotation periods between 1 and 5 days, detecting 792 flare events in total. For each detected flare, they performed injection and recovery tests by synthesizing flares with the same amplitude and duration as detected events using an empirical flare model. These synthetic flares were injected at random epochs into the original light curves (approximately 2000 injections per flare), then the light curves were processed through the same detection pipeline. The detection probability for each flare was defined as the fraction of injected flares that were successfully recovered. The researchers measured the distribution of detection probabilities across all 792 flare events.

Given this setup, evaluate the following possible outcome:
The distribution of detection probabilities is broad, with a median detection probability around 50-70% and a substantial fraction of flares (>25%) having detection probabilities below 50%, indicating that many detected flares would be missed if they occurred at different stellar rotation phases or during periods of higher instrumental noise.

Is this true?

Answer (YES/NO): NO